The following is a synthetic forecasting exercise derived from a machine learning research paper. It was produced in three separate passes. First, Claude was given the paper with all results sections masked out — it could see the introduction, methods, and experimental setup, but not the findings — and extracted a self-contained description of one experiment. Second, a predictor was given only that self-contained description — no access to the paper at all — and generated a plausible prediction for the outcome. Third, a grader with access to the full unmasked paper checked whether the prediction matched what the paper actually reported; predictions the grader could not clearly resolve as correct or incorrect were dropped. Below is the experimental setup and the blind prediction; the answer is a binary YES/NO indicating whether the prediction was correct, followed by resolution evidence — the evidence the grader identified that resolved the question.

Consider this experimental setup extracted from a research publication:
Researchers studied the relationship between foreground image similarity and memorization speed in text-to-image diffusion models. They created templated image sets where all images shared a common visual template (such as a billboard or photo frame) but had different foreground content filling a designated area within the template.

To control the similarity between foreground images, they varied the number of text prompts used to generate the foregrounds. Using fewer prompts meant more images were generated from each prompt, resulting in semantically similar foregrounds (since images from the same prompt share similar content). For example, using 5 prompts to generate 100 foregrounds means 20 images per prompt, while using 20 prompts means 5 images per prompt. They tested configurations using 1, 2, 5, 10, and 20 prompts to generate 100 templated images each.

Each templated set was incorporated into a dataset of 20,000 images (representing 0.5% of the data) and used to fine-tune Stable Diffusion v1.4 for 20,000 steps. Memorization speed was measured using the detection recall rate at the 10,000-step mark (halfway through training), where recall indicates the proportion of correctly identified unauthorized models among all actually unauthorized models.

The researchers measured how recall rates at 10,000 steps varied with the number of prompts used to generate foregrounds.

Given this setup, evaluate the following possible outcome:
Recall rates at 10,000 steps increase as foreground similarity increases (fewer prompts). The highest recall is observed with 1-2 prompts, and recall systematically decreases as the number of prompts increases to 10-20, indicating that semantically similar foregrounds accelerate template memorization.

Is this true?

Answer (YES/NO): YES